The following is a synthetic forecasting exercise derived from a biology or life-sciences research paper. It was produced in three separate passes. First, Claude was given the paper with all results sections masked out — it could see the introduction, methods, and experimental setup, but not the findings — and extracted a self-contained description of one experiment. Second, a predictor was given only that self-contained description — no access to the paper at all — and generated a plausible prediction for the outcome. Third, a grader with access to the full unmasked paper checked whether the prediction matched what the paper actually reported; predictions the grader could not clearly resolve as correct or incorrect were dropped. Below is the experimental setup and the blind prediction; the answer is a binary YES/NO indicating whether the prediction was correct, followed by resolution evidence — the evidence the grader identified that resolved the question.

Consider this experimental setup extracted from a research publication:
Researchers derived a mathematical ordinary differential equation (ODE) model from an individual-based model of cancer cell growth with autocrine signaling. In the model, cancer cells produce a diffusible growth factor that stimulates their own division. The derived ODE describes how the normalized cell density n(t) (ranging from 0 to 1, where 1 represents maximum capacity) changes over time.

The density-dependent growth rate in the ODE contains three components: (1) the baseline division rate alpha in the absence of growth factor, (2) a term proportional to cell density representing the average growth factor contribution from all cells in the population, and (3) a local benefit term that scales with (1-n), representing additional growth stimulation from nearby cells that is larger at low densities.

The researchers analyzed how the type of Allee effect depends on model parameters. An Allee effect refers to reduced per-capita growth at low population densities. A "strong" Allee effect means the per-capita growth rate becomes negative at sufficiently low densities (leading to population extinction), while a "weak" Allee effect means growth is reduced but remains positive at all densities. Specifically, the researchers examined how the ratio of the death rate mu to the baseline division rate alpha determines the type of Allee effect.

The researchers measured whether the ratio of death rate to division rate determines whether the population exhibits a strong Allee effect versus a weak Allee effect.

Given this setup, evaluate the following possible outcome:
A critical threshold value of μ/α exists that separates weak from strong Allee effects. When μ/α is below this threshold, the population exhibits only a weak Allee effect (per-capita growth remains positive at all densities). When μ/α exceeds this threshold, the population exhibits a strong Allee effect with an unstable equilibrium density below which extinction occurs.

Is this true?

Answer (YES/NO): YES